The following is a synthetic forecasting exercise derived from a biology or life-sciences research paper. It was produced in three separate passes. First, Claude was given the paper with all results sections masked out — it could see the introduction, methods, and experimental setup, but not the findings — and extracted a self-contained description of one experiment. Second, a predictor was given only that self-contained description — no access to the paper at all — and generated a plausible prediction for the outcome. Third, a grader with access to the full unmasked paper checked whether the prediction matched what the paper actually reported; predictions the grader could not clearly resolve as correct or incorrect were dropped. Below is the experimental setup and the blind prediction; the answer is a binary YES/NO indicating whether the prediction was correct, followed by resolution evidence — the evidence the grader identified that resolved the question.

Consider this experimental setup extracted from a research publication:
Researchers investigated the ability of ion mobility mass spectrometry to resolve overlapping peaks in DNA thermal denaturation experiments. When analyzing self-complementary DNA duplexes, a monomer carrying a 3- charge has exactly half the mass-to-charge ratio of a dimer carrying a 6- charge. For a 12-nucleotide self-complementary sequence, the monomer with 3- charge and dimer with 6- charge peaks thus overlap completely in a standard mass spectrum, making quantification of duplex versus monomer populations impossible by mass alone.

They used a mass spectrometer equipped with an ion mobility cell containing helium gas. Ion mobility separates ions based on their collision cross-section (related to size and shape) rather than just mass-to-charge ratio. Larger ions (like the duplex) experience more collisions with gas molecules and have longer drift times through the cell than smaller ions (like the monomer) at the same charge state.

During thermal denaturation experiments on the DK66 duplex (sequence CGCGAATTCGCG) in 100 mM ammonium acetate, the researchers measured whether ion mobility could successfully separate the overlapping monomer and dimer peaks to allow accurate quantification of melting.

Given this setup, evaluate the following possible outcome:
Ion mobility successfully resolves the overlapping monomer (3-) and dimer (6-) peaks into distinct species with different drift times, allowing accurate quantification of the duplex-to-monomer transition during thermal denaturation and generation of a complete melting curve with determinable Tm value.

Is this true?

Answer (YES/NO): YES